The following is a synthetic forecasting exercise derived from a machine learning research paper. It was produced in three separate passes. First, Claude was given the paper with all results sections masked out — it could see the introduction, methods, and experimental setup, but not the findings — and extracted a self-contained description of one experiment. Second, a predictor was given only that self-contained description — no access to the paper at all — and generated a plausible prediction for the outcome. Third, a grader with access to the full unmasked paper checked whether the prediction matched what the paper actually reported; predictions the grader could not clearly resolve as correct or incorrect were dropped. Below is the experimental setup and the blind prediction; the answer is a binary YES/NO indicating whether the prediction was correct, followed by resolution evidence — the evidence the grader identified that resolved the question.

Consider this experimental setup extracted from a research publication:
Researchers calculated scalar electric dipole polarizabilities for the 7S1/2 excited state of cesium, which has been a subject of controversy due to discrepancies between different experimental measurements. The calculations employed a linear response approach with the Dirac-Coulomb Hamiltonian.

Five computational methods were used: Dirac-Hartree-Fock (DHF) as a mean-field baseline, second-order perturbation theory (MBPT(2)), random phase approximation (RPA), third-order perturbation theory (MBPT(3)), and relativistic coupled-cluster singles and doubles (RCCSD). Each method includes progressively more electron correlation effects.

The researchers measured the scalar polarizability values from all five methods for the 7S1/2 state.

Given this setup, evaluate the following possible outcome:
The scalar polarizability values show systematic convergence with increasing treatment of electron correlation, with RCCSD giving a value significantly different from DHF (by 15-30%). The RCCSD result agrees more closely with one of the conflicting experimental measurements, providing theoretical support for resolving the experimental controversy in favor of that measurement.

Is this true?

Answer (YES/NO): NO